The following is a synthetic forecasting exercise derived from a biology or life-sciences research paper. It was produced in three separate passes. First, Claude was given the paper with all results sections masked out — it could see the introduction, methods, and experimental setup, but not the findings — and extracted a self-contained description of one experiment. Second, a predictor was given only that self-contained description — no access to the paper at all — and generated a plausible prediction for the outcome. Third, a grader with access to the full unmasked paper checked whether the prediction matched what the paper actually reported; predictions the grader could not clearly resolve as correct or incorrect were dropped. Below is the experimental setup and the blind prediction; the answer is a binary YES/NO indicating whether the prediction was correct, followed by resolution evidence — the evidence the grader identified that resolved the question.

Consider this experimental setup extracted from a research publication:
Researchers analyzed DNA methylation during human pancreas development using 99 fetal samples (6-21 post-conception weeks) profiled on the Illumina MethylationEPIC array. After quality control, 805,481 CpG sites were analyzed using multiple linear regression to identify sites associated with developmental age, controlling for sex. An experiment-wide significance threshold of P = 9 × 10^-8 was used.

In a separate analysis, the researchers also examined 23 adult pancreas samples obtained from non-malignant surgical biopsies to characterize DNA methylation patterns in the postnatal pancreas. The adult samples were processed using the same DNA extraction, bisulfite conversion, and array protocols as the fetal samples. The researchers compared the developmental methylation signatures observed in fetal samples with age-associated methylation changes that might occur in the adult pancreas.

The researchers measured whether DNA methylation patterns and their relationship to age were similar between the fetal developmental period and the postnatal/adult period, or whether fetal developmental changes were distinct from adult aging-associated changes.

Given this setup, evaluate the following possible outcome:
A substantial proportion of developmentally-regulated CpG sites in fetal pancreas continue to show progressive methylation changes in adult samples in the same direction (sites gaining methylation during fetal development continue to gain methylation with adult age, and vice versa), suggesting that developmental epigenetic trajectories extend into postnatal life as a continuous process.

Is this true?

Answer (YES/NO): NO